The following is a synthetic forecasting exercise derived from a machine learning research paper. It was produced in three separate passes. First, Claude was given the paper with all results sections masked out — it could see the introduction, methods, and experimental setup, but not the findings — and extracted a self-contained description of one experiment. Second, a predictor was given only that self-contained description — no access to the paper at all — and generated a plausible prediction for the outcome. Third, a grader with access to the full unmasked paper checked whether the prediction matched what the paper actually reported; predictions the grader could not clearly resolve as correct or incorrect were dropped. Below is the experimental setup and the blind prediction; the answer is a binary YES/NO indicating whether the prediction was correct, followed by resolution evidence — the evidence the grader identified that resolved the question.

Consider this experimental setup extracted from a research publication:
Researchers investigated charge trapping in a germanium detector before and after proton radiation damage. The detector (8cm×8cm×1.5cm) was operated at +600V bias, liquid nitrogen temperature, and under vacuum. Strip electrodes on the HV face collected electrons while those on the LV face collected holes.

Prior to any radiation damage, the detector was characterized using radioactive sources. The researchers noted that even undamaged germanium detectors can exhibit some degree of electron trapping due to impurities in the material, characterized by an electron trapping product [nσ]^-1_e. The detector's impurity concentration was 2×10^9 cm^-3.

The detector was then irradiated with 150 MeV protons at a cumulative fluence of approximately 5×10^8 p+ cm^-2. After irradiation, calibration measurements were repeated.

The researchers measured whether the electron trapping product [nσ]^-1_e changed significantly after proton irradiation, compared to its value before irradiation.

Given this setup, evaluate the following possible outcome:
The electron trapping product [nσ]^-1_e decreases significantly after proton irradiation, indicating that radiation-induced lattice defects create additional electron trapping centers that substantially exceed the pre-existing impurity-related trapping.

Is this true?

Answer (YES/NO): NO